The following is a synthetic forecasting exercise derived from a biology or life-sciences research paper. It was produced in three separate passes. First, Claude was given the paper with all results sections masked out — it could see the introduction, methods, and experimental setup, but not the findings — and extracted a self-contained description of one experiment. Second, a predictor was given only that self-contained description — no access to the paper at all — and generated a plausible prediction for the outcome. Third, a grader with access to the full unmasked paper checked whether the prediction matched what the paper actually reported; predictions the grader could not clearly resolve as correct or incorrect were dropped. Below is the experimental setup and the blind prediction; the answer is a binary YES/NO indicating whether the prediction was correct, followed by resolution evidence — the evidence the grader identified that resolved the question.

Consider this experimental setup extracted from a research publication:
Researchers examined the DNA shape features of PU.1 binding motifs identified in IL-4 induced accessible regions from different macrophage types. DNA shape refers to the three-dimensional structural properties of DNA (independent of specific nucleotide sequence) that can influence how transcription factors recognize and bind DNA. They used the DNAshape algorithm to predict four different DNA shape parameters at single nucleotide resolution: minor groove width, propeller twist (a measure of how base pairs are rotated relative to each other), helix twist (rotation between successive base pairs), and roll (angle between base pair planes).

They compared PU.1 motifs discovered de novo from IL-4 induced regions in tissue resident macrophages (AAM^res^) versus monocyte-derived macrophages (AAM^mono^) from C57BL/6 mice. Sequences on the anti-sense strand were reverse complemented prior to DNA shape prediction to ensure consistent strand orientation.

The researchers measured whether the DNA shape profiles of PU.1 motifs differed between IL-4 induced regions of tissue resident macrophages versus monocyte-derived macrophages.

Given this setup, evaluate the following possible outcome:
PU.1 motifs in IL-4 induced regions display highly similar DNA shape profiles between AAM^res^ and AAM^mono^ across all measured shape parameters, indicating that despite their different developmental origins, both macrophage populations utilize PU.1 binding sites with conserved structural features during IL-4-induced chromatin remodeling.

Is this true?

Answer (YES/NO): NO